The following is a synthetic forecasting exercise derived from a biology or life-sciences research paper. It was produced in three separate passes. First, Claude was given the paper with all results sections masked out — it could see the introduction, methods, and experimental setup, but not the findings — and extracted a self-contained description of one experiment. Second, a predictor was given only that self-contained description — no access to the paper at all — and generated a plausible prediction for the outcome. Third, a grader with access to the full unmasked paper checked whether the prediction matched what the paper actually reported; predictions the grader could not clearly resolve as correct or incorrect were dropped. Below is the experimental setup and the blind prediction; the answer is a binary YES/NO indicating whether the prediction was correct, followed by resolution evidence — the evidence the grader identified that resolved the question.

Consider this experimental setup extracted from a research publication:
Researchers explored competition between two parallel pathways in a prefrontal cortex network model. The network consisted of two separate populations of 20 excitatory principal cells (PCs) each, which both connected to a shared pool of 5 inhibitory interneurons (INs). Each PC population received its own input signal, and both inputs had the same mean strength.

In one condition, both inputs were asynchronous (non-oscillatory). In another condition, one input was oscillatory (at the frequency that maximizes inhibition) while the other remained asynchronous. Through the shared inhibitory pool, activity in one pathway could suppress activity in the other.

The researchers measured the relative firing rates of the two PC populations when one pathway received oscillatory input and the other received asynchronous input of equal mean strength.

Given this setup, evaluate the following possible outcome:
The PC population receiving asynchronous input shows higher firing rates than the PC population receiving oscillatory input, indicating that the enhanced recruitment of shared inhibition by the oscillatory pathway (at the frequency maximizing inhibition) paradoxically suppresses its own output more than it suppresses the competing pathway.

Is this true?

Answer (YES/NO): NO